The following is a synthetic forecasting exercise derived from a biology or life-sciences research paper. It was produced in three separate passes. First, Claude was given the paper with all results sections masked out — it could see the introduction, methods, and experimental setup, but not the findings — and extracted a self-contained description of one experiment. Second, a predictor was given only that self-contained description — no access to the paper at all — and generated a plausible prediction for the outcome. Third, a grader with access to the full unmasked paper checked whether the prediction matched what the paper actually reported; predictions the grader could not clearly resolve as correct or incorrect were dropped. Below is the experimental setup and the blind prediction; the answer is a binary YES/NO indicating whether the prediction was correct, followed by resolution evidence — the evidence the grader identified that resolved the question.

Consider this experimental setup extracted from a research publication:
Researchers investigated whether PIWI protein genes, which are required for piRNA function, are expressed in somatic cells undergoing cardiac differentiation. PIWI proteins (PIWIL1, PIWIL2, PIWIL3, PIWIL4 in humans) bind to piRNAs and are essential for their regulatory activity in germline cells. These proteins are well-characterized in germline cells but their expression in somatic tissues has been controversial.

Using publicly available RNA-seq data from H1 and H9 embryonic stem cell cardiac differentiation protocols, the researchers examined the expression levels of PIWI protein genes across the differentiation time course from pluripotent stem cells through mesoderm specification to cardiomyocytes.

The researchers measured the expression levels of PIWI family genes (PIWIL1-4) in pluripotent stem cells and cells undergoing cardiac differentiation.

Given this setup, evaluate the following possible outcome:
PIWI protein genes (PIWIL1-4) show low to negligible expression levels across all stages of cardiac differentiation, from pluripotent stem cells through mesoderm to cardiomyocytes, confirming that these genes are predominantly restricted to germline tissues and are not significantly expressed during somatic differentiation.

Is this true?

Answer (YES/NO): NO